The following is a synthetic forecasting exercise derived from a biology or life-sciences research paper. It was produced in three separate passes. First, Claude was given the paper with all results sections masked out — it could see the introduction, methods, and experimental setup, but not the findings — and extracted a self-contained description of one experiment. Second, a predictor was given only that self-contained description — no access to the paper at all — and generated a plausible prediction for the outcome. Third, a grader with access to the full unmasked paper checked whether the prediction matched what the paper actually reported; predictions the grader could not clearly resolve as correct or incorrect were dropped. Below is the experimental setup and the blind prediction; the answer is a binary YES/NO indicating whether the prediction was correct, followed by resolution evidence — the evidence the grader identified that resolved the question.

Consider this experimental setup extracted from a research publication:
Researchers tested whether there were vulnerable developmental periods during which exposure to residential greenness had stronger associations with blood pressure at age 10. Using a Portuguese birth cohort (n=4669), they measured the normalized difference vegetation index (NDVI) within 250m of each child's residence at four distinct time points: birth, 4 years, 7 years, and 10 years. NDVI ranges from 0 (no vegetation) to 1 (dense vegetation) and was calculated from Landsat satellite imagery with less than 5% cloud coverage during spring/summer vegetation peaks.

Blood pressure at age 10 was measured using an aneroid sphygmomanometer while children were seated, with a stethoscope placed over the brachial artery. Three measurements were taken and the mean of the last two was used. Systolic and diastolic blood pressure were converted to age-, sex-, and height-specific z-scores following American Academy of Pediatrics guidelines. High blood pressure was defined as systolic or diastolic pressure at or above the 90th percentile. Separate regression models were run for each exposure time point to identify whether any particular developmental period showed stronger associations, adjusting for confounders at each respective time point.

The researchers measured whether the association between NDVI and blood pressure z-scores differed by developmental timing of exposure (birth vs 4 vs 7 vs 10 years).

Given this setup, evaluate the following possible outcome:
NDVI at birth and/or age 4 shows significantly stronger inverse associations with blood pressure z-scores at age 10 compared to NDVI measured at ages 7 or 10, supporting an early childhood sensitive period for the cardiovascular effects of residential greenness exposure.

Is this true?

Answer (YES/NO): NO